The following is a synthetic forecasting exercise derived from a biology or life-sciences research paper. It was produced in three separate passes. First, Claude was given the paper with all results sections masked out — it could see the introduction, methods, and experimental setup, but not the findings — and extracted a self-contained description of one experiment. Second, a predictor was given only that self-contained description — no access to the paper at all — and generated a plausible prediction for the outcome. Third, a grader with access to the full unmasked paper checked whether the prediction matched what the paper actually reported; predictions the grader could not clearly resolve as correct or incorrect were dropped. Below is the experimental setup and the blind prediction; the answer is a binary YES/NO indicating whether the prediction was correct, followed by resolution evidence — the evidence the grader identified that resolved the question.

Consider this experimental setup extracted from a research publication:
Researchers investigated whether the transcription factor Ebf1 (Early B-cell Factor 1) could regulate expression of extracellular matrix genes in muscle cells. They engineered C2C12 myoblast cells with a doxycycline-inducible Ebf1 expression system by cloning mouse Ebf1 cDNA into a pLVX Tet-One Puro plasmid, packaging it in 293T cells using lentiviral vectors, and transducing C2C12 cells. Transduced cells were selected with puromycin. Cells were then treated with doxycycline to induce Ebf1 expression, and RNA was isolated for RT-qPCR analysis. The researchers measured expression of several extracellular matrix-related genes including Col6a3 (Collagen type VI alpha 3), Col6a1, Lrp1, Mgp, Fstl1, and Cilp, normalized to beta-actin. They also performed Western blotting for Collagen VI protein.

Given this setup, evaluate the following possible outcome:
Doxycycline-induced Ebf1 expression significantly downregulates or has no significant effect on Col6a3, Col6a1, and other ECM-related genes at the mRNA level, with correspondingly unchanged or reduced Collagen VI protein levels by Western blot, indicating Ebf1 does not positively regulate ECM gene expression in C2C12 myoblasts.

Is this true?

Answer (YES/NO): NO